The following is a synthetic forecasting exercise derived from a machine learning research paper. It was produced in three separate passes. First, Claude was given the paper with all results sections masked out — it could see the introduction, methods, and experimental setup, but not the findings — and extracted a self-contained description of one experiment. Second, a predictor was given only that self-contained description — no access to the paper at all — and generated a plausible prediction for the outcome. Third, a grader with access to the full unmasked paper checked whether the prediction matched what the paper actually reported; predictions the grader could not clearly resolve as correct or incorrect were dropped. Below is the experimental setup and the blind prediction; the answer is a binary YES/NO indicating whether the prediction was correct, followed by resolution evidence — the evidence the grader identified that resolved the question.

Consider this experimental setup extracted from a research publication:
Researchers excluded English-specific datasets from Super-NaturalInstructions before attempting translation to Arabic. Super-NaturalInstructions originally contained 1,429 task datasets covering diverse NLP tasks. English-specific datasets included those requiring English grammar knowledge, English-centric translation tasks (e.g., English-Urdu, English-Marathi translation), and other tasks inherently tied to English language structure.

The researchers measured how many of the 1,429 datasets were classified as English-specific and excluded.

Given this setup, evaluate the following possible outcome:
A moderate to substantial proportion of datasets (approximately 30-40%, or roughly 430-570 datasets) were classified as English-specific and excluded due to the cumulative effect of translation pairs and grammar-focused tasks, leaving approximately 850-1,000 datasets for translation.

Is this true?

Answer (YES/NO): YES